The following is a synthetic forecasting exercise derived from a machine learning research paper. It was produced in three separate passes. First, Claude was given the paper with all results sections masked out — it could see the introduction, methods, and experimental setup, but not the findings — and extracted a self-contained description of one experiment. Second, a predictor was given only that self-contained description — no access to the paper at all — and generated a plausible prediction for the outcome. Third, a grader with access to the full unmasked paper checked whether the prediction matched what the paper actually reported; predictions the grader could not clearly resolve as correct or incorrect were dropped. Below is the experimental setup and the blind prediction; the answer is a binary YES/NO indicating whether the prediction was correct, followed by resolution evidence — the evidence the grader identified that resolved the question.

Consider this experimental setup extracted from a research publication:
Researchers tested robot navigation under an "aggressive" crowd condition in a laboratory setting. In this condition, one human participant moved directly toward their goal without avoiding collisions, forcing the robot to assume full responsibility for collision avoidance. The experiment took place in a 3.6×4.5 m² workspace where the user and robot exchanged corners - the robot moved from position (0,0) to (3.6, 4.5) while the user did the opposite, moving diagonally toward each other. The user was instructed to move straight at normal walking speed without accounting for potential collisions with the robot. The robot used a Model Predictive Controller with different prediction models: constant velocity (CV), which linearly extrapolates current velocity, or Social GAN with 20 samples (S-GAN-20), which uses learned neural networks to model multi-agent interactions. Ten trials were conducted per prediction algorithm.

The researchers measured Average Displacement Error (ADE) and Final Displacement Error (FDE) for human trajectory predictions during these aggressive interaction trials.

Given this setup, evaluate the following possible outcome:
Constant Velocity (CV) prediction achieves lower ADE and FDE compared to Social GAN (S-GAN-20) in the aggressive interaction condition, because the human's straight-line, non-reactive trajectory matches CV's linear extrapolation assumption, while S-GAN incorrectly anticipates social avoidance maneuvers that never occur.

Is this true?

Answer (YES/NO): NO